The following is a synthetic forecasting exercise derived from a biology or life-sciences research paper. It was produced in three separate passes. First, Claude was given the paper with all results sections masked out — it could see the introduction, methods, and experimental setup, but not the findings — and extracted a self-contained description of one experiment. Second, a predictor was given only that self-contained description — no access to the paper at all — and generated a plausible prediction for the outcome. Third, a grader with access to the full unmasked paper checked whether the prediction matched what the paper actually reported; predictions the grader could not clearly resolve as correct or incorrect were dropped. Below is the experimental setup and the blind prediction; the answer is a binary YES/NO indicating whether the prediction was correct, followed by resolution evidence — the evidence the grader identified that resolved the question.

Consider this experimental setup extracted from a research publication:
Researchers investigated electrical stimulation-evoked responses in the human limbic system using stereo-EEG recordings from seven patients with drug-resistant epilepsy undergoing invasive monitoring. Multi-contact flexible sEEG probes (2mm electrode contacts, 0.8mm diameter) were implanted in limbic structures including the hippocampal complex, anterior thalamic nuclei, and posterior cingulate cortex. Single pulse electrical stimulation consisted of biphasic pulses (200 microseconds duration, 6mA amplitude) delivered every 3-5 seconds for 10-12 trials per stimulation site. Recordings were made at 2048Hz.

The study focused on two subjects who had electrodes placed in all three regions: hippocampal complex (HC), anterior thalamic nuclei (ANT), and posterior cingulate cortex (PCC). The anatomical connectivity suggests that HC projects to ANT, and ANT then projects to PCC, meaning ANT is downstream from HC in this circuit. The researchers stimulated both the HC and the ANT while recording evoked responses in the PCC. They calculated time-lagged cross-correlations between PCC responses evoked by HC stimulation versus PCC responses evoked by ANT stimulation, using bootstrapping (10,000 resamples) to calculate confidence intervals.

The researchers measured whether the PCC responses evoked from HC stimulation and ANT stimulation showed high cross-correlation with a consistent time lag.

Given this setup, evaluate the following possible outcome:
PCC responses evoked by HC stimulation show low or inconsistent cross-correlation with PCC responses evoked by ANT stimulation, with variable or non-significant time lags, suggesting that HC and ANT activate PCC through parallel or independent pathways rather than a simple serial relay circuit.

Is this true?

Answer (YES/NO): NO